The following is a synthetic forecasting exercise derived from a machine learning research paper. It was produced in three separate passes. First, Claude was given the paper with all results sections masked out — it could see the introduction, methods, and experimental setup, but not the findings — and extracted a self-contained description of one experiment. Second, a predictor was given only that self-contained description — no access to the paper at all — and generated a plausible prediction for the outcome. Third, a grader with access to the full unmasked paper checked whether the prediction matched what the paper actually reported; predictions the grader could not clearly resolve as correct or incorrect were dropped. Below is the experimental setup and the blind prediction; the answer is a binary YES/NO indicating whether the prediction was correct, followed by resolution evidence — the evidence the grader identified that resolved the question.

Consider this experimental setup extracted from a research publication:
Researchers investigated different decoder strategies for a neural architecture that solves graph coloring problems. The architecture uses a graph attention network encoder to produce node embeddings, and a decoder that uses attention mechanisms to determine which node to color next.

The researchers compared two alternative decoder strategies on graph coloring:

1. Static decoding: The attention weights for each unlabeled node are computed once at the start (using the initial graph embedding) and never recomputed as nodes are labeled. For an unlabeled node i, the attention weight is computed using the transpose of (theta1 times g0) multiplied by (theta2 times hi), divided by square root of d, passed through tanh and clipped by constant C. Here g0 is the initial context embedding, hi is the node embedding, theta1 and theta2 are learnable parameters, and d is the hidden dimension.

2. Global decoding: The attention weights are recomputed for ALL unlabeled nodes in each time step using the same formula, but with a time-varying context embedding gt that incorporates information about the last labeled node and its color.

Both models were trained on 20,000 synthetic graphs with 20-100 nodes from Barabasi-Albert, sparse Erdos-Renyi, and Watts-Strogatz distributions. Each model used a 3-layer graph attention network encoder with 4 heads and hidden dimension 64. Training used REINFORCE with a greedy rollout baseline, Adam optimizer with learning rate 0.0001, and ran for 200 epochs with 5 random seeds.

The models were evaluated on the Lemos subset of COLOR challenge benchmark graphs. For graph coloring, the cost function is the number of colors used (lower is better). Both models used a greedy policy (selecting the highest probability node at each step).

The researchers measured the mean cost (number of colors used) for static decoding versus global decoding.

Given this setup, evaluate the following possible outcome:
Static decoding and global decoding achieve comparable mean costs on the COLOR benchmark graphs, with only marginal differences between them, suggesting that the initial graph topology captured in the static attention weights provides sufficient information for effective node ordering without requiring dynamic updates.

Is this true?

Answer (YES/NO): YES